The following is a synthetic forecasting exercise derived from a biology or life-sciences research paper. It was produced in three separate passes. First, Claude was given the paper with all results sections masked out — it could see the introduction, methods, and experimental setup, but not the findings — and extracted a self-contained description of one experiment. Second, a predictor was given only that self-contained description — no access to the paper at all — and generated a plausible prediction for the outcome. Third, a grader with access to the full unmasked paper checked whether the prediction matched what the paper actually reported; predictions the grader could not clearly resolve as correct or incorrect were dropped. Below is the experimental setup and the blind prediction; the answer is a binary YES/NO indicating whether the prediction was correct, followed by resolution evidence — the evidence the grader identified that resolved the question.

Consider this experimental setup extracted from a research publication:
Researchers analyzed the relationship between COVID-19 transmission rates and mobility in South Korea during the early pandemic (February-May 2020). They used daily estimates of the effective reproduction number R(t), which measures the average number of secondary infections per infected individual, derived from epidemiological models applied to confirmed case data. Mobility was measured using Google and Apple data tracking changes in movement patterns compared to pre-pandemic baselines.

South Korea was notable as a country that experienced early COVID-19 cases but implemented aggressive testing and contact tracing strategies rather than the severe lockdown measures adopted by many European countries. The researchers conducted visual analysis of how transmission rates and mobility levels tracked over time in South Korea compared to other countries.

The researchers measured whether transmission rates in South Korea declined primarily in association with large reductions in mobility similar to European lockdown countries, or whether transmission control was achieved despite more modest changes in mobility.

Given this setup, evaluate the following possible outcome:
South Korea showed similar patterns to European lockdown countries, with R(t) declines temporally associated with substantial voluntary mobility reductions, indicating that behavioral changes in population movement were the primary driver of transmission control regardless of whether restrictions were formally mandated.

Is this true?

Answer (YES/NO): NO